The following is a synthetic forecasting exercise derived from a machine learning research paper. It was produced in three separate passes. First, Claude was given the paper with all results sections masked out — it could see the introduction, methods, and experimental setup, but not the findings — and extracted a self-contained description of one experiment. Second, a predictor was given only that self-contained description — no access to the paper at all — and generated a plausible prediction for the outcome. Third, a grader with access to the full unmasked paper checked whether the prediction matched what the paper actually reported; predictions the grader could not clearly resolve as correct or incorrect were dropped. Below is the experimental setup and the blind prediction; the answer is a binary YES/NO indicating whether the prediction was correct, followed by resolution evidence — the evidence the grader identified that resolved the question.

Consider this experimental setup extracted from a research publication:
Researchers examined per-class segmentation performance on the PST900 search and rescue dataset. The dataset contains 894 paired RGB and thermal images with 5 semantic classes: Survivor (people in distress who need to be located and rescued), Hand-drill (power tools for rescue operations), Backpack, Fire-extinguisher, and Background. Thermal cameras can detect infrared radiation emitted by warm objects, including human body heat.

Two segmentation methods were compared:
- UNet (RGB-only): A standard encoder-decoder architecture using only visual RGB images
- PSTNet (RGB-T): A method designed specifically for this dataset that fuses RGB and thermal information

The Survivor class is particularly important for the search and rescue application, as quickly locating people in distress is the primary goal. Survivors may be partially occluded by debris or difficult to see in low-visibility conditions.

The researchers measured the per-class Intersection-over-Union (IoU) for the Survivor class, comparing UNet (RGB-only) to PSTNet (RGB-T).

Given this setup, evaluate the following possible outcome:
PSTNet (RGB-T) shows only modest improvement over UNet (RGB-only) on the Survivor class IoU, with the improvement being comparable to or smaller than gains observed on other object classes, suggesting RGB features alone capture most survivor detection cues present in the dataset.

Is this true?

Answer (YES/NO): NO